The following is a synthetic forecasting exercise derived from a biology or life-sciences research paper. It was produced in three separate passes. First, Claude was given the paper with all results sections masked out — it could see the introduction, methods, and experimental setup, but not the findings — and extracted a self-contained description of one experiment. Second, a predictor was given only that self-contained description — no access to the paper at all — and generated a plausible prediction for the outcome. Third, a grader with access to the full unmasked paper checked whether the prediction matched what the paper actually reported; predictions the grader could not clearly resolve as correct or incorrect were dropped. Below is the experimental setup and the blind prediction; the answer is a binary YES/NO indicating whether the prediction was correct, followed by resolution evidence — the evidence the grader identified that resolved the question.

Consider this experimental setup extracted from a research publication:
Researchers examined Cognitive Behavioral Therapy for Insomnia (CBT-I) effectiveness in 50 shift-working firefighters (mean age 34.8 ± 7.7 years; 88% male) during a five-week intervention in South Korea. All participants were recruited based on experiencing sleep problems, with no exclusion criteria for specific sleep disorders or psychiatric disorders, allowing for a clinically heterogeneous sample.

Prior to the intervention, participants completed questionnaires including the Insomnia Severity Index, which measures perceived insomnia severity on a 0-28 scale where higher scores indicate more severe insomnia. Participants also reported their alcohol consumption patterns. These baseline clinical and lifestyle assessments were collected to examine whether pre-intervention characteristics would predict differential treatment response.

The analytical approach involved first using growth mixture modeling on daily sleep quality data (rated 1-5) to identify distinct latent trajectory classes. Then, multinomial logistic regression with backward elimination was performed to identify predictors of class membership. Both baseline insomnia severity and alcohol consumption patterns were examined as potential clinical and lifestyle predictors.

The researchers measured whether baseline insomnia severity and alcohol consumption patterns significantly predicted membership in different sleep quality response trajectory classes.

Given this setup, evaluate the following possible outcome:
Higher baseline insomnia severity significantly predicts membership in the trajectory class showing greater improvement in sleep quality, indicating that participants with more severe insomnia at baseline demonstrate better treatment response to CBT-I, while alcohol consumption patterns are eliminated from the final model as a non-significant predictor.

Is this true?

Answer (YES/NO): NO